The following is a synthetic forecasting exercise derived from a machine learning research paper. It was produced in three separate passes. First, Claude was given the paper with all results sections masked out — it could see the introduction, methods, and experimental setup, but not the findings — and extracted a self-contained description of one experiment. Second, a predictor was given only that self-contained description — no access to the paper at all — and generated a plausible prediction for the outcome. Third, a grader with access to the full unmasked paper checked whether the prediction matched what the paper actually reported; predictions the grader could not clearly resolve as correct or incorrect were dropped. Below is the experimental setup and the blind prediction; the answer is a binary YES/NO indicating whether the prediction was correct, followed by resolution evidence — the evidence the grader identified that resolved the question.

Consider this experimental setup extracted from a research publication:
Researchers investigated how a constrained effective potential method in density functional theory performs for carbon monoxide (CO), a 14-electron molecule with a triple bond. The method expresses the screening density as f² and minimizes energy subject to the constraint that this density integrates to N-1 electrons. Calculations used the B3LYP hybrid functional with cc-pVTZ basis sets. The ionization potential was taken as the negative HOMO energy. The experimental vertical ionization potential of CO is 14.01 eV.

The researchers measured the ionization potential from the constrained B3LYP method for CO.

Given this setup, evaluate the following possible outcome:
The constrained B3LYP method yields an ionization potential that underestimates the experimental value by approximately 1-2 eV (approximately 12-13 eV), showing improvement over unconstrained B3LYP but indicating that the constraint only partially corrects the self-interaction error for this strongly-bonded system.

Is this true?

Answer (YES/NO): YES